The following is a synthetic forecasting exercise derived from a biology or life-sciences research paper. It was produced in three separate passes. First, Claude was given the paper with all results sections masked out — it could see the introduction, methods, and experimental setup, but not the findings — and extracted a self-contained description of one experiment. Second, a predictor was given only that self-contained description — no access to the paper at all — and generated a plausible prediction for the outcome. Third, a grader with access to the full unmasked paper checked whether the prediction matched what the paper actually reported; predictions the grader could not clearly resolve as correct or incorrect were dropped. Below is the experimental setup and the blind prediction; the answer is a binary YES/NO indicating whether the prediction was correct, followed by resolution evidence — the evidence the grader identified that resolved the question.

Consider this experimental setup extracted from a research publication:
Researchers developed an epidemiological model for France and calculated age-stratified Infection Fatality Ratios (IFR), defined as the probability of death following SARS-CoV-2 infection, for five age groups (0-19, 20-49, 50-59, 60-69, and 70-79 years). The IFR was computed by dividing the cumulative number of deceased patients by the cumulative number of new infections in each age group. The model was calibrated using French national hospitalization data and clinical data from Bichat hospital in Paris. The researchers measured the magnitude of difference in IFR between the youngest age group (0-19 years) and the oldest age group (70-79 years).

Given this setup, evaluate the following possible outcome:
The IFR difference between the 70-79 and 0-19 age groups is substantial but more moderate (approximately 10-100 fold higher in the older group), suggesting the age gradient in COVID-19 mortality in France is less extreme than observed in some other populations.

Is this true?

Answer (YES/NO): NO